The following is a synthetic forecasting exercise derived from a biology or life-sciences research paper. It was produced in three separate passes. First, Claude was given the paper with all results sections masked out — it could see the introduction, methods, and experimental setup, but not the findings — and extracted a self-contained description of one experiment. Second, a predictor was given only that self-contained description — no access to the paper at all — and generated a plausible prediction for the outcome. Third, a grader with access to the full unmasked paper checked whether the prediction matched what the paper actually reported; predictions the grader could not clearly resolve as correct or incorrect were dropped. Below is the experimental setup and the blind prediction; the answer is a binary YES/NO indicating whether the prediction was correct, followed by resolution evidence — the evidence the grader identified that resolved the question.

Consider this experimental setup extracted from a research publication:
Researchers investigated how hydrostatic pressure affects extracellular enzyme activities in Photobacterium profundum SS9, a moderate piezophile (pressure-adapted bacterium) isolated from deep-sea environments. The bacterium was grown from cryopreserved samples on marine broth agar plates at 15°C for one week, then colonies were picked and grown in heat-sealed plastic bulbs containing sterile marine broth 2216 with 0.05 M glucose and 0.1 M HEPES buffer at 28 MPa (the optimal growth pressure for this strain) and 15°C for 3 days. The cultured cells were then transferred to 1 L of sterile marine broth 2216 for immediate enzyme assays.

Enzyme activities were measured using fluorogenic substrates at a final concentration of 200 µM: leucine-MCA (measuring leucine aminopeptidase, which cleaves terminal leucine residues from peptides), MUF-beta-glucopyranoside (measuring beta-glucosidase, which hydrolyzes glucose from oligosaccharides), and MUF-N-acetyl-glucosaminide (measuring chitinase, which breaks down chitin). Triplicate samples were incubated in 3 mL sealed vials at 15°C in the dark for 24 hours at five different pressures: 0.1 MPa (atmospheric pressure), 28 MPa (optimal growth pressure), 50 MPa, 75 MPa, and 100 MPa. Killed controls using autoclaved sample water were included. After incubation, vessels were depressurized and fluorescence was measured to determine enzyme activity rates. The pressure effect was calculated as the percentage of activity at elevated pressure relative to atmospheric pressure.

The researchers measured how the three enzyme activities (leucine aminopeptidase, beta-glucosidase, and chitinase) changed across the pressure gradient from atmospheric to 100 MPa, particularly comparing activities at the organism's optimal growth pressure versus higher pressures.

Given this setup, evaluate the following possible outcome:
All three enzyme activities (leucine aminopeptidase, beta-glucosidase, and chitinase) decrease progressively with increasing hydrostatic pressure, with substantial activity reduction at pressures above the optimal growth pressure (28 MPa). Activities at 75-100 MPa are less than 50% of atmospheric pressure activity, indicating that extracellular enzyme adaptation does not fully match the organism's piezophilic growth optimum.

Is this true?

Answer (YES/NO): NO